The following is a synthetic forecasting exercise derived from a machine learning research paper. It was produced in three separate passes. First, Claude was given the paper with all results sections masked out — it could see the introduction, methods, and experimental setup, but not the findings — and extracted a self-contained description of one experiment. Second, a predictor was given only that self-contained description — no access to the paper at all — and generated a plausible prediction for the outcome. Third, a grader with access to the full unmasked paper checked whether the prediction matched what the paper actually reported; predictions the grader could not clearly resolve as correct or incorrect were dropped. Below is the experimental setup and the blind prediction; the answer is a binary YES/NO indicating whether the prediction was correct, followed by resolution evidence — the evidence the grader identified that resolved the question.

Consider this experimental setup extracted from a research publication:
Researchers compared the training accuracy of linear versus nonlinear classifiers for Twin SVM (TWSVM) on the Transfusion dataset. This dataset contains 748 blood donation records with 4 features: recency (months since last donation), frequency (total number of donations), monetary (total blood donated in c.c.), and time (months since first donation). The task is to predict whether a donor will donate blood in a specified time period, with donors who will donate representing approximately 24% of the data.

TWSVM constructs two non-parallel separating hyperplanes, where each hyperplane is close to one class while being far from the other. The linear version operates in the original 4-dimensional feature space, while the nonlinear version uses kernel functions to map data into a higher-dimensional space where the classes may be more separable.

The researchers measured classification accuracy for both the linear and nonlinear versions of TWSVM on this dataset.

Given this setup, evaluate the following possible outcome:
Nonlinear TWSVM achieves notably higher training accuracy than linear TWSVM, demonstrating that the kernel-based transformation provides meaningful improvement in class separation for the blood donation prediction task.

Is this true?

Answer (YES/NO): YES